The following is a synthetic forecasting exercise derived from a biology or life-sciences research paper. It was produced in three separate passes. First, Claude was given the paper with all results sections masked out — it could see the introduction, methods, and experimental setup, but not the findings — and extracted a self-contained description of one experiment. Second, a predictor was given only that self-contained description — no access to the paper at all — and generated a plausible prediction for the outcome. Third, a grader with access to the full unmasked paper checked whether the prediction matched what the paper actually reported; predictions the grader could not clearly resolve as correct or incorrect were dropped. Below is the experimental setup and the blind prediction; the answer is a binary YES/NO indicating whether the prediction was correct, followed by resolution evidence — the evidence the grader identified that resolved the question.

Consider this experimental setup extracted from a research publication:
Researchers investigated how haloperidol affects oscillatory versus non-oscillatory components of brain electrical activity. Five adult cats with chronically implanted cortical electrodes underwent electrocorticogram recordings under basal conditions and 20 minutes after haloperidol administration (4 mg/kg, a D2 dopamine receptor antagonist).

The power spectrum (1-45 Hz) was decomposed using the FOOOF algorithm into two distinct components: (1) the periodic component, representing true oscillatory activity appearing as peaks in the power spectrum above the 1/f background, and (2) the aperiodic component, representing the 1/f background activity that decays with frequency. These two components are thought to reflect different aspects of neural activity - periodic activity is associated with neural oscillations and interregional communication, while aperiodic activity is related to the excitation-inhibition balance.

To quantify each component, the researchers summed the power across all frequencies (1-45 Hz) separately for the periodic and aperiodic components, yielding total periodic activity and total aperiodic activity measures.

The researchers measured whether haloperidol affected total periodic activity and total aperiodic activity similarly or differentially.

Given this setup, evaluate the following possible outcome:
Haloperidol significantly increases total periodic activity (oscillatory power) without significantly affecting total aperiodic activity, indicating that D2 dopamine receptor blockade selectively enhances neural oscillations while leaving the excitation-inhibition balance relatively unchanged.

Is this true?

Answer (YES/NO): YES